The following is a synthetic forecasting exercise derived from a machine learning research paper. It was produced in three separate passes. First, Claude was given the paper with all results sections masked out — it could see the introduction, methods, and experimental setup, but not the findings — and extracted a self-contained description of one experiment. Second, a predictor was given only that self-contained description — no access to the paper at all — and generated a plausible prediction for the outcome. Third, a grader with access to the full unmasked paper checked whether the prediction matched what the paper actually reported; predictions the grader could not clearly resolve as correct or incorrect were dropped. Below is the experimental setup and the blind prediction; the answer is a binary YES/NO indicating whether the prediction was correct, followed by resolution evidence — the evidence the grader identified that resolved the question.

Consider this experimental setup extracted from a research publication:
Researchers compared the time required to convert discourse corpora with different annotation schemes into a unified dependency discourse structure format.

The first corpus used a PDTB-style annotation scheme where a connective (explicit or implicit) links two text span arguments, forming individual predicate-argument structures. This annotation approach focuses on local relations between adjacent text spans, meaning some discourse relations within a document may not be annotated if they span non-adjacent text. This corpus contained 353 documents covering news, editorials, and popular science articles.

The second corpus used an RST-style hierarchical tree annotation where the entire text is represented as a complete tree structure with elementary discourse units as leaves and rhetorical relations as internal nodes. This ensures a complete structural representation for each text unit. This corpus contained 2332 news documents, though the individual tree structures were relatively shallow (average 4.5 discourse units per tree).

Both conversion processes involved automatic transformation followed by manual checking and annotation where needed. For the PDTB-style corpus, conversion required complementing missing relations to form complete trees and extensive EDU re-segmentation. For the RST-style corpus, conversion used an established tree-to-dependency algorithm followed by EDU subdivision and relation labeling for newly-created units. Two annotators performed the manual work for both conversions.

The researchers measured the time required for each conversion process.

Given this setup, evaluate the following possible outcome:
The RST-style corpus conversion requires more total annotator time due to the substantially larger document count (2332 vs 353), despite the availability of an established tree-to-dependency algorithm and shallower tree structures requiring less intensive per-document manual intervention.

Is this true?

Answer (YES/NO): NO